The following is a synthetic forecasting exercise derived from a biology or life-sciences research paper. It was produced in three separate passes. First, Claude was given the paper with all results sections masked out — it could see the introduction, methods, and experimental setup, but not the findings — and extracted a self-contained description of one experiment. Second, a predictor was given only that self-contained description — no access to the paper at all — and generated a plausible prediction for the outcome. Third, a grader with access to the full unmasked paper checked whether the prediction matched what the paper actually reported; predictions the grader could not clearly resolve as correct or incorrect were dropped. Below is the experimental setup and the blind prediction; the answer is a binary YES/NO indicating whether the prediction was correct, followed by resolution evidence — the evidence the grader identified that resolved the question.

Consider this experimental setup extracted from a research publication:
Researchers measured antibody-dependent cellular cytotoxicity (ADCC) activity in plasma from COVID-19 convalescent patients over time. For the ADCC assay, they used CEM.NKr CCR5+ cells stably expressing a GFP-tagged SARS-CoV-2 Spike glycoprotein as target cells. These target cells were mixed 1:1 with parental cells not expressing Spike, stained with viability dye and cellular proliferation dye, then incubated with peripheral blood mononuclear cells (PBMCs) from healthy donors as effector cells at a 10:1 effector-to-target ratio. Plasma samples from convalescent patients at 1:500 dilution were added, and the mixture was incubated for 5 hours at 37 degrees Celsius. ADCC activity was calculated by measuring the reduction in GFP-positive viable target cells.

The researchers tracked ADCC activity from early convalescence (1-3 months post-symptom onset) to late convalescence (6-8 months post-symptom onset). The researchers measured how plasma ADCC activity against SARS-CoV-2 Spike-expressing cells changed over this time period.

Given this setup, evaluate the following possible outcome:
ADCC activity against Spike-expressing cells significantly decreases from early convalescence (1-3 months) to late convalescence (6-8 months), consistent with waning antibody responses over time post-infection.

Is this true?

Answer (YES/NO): NO